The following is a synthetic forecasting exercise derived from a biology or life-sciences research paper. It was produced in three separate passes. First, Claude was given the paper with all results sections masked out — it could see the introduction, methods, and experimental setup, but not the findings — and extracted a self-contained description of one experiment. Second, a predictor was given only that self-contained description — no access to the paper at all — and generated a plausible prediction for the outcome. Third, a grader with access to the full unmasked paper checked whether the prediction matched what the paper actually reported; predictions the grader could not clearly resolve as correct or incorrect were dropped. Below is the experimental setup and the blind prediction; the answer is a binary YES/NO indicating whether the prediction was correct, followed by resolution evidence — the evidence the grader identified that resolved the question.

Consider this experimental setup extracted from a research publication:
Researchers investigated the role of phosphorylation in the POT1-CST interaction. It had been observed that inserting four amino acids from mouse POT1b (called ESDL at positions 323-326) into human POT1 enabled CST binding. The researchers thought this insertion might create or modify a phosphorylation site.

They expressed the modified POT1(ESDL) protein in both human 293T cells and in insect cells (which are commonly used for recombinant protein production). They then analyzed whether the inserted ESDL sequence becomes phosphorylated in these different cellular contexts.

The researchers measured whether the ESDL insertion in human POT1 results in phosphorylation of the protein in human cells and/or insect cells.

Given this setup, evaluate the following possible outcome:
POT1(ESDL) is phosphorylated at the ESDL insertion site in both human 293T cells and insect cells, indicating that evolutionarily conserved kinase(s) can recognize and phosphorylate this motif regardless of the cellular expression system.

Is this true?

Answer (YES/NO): YES